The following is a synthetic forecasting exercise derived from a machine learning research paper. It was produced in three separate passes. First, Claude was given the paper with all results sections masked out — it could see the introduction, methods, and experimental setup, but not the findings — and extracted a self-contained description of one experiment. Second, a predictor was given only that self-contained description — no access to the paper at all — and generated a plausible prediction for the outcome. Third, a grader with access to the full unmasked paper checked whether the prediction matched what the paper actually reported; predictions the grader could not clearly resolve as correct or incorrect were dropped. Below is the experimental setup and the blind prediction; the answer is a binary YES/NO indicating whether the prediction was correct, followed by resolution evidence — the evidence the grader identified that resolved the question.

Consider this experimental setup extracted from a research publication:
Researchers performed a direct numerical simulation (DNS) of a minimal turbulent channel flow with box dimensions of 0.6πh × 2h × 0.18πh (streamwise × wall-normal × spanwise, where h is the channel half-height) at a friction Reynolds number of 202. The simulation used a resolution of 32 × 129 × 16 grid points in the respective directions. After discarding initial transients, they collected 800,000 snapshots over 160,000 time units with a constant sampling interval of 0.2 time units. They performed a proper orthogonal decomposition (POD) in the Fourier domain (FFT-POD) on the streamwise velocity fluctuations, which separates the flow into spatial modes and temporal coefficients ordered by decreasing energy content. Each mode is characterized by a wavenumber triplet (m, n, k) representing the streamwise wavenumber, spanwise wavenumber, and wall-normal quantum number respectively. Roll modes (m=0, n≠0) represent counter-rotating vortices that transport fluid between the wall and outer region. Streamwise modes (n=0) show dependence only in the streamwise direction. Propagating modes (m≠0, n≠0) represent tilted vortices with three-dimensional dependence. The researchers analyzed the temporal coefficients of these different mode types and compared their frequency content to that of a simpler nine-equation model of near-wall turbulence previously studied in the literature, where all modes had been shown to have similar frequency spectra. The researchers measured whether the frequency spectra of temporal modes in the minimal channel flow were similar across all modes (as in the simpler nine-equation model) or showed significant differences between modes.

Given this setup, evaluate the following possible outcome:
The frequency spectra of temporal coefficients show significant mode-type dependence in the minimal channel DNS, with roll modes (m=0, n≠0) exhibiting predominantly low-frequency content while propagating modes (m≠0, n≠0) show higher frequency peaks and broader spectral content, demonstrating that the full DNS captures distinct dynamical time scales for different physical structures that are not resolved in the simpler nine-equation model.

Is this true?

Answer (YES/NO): YES